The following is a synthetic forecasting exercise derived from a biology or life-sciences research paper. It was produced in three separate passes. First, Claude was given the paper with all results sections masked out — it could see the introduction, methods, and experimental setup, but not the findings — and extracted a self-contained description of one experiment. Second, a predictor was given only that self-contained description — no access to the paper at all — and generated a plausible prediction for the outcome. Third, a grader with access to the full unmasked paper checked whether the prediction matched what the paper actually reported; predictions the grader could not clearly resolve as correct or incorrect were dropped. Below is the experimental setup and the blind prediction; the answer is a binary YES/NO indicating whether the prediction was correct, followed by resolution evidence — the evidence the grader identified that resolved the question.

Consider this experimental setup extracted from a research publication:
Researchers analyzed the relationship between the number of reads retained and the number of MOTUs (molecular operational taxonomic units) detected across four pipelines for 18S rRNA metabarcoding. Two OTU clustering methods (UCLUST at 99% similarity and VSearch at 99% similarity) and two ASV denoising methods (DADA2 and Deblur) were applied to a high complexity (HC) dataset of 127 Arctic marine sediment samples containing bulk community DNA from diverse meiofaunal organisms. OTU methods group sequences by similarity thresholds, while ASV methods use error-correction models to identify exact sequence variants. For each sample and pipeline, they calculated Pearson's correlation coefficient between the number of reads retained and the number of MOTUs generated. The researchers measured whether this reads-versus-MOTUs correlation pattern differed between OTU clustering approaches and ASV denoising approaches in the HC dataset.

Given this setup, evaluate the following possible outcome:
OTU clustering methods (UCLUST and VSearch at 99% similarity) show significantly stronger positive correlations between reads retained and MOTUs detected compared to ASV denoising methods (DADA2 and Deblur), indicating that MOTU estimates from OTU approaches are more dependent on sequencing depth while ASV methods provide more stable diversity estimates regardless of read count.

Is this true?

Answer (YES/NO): YES